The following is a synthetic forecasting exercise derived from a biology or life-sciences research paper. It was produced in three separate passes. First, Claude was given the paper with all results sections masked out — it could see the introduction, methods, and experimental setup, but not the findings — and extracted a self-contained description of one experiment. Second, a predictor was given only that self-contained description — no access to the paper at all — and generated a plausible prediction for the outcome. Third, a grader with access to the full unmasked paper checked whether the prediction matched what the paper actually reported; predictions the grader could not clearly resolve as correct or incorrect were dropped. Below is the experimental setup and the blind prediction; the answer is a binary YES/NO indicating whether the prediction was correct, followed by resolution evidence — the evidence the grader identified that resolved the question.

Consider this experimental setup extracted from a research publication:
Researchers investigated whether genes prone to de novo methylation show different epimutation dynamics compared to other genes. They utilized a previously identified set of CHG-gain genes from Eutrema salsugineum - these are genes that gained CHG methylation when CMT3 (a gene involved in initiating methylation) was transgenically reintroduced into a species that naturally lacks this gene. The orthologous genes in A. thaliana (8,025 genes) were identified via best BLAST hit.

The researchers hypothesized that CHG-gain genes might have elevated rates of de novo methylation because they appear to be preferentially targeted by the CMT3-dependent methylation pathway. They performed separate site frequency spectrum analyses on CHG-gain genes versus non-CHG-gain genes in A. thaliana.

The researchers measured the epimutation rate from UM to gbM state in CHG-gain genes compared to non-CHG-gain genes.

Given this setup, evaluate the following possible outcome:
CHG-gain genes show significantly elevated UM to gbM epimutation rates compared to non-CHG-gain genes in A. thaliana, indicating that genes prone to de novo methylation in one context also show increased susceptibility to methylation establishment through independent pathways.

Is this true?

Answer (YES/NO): YES